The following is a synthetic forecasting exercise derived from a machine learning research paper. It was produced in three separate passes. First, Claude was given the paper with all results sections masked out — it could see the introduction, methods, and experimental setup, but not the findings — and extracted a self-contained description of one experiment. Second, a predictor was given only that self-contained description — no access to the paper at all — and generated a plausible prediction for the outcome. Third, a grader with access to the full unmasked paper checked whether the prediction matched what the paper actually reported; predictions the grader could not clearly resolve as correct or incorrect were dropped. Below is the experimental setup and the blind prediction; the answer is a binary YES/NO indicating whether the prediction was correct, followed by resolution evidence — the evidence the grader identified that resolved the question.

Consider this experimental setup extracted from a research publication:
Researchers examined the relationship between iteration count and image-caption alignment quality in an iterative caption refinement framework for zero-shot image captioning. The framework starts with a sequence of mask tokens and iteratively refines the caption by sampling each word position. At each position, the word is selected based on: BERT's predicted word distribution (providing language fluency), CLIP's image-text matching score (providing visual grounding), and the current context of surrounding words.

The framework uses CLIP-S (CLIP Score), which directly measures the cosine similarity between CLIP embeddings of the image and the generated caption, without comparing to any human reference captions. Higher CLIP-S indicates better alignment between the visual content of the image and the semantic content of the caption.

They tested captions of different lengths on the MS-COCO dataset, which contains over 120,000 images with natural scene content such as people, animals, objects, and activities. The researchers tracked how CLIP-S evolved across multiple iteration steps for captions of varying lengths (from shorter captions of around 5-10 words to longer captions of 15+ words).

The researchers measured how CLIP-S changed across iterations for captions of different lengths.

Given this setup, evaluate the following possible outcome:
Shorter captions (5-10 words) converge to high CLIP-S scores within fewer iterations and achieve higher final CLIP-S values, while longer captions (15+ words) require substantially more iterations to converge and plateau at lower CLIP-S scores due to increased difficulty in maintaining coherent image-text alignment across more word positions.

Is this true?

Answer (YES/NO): NO